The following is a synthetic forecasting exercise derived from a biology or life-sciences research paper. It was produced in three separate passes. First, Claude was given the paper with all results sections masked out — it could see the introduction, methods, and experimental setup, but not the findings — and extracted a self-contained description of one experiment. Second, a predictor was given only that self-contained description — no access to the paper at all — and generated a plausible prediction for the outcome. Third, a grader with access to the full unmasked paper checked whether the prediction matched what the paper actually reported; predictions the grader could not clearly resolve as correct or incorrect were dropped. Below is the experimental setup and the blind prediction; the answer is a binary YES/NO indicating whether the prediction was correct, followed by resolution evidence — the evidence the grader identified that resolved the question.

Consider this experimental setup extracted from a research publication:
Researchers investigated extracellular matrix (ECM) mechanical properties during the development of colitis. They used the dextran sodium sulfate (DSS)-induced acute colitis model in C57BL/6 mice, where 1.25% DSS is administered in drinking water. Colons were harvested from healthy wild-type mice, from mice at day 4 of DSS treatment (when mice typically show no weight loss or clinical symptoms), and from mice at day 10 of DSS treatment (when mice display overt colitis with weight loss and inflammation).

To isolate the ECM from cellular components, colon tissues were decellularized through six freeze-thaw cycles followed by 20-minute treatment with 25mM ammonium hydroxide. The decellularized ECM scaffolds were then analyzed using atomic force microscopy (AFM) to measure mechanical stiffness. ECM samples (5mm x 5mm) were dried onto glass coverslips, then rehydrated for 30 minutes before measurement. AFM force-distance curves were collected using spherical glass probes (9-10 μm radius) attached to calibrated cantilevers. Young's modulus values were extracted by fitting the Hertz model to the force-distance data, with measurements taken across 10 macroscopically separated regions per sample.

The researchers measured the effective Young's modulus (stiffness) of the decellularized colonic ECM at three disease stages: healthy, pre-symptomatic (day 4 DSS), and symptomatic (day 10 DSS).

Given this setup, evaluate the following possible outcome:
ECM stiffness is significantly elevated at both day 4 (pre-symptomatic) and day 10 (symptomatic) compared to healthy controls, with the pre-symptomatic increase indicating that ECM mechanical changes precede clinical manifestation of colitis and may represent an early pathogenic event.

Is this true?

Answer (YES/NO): NO